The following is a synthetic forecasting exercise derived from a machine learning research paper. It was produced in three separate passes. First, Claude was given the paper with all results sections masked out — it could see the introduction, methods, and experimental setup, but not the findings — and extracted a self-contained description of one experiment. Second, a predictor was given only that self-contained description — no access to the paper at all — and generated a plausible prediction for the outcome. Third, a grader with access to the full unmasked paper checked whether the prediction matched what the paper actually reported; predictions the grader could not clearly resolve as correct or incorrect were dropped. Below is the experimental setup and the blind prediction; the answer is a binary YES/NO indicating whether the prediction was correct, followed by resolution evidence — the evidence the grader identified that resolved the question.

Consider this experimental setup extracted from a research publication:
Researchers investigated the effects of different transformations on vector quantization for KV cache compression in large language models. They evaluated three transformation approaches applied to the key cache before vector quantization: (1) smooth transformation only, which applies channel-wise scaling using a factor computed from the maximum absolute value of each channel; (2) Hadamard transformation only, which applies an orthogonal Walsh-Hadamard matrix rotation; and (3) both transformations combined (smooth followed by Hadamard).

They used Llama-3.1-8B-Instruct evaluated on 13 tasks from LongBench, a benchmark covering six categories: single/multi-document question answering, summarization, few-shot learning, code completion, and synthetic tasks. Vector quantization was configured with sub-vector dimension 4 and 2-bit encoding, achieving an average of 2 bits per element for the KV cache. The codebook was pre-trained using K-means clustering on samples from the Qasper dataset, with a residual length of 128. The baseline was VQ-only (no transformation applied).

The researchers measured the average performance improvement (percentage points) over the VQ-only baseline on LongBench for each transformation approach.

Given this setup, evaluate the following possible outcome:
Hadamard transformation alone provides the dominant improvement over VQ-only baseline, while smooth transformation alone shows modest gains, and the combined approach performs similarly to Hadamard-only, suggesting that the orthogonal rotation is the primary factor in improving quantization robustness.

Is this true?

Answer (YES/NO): NO